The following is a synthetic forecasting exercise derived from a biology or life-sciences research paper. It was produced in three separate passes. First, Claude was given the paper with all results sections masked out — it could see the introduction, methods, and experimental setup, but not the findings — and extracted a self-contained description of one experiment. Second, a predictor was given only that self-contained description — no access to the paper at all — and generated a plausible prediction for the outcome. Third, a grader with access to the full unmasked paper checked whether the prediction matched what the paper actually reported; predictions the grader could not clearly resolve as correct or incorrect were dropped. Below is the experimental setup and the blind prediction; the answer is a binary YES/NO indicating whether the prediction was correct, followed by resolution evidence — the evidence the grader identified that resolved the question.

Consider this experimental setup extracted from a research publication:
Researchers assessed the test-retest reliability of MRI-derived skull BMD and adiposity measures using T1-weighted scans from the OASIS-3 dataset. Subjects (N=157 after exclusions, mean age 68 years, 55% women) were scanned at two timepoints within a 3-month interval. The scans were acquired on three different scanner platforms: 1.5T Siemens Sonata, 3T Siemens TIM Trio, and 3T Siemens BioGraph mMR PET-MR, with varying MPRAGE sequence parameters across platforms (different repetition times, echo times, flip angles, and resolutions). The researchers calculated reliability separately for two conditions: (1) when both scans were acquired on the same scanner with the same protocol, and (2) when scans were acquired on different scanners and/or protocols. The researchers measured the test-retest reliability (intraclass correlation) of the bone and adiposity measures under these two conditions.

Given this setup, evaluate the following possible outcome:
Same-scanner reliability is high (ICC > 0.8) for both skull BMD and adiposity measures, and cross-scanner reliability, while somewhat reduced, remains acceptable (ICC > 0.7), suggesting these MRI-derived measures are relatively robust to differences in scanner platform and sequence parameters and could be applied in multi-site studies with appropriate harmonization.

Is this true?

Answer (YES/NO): NO